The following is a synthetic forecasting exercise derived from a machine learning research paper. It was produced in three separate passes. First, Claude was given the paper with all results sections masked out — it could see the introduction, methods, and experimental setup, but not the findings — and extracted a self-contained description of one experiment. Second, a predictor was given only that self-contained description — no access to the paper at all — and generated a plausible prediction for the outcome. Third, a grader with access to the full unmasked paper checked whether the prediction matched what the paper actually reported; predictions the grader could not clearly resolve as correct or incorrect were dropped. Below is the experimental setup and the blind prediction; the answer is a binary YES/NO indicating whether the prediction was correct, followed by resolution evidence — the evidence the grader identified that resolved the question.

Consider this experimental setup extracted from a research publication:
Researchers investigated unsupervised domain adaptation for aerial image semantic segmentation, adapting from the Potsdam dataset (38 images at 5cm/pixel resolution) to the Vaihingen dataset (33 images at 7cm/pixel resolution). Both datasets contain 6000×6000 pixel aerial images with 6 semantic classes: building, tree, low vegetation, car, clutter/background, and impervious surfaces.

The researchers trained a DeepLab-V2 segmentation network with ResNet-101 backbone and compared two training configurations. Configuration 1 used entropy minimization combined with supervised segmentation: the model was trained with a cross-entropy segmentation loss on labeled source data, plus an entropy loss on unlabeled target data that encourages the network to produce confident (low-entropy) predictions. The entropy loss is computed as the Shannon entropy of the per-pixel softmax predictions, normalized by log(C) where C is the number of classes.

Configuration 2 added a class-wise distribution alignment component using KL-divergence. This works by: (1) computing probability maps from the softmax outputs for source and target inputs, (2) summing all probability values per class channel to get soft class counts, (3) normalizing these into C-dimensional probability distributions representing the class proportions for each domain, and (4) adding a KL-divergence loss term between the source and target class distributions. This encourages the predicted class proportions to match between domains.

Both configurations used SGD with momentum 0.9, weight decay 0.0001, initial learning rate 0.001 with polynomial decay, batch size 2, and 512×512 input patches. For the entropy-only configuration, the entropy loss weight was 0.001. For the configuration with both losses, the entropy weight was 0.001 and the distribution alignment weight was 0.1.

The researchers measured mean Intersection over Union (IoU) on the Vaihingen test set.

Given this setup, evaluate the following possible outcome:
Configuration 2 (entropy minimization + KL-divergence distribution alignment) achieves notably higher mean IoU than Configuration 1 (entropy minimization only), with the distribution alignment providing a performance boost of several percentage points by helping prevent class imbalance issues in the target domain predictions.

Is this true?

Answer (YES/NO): YES